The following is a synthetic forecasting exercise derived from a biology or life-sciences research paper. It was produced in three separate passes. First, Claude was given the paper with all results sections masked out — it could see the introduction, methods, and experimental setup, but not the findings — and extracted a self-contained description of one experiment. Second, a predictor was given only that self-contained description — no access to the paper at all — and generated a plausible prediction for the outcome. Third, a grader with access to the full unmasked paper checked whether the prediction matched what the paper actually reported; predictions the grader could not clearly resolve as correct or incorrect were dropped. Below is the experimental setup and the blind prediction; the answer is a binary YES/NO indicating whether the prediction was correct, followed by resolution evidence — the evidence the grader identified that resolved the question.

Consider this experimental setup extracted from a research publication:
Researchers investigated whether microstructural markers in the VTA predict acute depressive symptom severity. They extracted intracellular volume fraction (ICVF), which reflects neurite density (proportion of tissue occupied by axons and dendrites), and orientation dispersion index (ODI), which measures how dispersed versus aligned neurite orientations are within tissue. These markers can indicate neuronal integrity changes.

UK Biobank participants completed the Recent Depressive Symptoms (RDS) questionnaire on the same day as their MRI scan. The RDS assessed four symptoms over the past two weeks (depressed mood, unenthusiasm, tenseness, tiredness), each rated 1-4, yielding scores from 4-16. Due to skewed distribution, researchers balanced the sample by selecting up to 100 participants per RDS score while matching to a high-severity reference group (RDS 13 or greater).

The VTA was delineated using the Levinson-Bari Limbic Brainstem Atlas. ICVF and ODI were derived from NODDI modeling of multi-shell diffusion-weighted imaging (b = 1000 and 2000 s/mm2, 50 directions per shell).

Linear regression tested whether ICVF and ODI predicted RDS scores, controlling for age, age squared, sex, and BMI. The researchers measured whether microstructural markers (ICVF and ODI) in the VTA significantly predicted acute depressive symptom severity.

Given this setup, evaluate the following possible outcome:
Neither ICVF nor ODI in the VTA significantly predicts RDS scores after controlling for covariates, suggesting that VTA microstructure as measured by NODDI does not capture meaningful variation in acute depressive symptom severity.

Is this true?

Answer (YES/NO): NO